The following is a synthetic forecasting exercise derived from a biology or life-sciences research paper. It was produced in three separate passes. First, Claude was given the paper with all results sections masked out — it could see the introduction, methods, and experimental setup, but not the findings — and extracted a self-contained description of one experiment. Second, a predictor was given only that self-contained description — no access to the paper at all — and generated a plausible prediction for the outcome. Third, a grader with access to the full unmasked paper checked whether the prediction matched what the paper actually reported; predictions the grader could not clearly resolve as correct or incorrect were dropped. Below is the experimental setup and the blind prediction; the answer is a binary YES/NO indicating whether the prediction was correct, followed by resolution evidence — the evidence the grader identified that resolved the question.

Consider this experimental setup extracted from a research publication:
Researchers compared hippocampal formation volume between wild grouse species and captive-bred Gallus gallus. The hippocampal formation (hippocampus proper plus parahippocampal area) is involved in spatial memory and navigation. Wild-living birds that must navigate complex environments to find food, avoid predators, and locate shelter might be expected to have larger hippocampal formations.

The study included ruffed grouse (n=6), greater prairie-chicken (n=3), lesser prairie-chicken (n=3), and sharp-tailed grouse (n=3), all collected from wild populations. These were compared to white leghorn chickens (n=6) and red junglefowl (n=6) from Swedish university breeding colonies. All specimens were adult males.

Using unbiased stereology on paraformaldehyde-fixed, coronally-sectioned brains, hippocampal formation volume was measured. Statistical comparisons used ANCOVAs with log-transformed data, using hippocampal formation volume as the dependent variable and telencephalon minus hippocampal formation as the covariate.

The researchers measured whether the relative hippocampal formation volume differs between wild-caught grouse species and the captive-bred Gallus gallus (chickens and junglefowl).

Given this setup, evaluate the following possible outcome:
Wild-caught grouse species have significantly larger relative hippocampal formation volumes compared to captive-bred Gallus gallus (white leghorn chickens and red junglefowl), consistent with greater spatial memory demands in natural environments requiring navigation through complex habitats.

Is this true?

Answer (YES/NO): NO